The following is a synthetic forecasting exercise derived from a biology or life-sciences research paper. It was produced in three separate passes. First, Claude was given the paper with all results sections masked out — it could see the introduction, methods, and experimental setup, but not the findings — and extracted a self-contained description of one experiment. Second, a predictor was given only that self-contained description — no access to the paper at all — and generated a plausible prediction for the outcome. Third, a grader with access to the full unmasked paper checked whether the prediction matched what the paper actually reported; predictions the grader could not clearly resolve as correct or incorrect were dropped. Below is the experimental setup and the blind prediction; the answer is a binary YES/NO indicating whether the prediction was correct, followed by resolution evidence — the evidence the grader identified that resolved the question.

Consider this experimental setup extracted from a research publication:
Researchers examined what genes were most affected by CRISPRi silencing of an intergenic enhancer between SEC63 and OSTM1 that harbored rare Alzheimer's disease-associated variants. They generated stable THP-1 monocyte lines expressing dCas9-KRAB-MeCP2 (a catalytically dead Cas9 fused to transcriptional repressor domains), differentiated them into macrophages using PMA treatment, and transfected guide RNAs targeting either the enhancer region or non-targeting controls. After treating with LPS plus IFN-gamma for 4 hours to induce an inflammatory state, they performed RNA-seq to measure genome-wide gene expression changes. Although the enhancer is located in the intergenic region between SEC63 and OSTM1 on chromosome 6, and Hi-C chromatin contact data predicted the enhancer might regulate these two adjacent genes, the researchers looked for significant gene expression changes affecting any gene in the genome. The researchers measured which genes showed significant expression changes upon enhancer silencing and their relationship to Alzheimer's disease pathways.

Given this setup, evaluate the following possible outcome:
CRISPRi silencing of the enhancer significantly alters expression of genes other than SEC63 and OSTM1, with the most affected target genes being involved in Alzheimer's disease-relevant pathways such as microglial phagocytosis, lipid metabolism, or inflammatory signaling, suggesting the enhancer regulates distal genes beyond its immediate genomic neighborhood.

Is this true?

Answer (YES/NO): YES